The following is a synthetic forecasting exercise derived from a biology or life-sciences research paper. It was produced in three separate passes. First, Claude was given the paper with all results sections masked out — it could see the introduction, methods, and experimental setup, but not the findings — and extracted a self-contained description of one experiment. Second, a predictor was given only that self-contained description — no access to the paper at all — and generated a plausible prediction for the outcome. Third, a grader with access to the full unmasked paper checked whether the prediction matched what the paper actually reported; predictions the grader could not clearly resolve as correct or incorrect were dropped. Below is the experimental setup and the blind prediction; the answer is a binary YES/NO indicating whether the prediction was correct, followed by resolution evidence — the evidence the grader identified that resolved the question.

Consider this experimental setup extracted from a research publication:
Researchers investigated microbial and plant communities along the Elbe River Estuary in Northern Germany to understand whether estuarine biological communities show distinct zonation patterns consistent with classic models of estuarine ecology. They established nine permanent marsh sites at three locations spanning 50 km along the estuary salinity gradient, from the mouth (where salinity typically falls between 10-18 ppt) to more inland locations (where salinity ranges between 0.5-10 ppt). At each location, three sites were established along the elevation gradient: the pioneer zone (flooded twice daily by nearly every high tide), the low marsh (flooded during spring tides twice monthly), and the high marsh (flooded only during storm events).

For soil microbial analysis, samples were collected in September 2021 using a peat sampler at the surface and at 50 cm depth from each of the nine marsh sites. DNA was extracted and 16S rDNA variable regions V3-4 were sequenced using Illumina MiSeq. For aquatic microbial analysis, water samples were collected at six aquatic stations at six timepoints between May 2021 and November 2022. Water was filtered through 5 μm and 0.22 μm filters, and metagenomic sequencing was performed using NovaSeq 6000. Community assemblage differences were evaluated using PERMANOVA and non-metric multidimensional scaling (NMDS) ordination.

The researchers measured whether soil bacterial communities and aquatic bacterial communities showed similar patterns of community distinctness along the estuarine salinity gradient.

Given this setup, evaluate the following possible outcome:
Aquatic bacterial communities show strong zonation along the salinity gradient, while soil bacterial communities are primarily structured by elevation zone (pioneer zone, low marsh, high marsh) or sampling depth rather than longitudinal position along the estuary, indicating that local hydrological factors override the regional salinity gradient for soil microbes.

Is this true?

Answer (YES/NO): NO